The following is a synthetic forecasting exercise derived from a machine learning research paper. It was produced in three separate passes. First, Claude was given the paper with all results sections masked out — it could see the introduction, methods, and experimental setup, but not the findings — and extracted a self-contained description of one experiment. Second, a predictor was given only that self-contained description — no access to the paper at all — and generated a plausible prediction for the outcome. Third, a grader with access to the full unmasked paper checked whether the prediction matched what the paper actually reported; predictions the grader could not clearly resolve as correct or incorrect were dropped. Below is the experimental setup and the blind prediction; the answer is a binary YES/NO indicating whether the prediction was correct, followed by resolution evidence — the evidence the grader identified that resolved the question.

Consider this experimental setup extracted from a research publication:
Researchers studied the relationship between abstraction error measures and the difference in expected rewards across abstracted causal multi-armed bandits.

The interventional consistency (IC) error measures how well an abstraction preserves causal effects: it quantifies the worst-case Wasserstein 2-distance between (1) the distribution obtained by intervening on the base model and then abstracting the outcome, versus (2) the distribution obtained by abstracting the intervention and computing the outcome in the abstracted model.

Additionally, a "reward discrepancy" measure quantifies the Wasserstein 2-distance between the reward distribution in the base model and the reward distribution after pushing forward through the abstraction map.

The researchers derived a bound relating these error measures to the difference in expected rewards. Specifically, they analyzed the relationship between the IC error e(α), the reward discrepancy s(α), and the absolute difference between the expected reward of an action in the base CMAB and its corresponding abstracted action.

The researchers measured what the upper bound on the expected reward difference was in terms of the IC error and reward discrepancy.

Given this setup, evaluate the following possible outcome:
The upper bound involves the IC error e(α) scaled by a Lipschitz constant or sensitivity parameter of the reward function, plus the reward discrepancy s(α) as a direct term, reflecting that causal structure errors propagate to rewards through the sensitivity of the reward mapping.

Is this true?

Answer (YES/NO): NO